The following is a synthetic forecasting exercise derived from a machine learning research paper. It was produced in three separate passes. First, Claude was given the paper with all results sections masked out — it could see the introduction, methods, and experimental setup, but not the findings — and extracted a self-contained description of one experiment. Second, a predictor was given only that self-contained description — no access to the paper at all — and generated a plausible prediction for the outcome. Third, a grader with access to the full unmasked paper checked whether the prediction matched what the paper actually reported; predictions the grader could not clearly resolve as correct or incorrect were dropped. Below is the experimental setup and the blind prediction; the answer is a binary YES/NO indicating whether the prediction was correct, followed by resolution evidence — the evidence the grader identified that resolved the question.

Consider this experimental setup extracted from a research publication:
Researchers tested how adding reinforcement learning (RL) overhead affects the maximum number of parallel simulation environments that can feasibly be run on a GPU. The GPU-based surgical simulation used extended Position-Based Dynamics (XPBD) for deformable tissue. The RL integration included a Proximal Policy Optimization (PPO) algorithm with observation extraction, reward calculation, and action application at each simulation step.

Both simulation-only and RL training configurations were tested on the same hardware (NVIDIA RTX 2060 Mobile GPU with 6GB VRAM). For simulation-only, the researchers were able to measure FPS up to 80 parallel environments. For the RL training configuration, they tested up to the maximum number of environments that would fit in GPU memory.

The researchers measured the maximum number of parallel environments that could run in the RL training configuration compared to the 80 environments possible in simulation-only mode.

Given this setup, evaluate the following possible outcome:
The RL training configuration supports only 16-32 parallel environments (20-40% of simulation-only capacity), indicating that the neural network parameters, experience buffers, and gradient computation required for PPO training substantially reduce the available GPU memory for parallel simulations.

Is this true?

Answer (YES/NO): YES